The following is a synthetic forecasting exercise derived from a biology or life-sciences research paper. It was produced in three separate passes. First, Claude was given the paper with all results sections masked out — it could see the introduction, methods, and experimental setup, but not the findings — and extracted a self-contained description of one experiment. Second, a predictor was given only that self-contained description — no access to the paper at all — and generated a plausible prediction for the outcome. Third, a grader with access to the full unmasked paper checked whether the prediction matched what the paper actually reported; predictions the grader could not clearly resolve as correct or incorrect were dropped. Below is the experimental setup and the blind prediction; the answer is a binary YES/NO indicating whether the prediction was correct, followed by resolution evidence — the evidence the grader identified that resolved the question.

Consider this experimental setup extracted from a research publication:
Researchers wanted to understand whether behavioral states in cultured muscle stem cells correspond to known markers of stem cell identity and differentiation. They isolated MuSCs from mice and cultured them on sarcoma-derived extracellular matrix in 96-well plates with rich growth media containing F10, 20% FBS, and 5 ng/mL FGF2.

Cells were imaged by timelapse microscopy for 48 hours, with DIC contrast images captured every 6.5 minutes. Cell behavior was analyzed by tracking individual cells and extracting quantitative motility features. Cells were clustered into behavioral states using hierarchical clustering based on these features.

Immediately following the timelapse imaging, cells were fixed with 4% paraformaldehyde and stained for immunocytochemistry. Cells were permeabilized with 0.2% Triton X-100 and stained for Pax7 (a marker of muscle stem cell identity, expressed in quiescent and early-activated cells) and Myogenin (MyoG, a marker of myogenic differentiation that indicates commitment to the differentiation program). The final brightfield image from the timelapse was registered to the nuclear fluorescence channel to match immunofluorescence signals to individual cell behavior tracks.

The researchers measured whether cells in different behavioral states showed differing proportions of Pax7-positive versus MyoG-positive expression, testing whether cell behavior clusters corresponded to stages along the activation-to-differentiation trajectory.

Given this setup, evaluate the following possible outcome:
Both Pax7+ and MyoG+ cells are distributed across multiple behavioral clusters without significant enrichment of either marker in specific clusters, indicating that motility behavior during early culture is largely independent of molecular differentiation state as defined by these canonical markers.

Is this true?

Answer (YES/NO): NO